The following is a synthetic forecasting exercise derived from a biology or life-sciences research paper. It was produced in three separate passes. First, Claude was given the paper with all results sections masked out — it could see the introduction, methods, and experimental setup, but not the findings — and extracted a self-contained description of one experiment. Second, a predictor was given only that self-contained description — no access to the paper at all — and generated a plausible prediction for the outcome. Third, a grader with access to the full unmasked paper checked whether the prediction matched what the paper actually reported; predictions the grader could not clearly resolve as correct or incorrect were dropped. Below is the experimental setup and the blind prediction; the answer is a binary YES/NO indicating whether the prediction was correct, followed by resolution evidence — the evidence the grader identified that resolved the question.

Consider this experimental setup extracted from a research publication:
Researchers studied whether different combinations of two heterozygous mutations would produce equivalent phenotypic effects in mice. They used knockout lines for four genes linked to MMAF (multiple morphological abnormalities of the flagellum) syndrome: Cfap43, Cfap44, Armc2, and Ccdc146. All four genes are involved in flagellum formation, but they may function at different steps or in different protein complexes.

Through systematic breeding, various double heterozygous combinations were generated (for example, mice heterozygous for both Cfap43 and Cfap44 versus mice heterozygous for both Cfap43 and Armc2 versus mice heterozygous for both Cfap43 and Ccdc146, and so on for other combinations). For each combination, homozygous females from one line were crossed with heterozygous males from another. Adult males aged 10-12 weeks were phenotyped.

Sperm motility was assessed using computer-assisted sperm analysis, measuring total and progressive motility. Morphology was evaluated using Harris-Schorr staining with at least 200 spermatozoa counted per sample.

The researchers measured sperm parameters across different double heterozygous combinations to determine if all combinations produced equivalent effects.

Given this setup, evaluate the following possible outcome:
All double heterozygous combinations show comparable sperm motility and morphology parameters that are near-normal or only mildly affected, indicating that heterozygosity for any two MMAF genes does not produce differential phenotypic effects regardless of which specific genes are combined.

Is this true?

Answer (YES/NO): NO